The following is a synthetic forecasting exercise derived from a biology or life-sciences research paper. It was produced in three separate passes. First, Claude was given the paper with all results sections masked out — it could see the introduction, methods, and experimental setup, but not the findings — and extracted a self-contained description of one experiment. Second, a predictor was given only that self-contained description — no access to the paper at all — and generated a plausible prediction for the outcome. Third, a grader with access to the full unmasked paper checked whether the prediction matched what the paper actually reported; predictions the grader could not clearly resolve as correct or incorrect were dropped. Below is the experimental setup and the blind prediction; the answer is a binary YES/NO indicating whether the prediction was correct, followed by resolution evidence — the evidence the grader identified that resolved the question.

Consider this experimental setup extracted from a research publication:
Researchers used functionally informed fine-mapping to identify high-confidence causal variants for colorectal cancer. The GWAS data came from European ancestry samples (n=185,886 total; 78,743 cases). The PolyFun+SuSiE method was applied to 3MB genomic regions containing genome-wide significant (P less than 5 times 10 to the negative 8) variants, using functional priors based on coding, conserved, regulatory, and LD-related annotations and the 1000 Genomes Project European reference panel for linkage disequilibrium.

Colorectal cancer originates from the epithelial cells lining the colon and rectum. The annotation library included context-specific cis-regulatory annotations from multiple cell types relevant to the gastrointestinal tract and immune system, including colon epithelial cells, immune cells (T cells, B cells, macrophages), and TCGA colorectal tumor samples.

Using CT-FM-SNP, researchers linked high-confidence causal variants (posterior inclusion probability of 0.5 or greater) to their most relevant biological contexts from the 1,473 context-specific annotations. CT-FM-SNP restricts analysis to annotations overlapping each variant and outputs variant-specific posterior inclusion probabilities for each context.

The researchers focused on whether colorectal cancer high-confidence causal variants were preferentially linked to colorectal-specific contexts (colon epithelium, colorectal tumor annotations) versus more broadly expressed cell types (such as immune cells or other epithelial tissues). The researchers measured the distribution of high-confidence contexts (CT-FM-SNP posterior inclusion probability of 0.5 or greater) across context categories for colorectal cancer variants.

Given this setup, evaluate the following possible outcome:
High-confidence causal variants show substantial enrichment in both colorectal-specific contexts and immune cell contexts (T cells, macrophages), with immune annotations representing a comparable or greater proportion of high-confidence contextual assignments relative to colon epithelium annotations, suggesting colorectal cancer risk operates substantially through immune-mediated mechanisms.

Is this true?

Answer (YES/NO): NO